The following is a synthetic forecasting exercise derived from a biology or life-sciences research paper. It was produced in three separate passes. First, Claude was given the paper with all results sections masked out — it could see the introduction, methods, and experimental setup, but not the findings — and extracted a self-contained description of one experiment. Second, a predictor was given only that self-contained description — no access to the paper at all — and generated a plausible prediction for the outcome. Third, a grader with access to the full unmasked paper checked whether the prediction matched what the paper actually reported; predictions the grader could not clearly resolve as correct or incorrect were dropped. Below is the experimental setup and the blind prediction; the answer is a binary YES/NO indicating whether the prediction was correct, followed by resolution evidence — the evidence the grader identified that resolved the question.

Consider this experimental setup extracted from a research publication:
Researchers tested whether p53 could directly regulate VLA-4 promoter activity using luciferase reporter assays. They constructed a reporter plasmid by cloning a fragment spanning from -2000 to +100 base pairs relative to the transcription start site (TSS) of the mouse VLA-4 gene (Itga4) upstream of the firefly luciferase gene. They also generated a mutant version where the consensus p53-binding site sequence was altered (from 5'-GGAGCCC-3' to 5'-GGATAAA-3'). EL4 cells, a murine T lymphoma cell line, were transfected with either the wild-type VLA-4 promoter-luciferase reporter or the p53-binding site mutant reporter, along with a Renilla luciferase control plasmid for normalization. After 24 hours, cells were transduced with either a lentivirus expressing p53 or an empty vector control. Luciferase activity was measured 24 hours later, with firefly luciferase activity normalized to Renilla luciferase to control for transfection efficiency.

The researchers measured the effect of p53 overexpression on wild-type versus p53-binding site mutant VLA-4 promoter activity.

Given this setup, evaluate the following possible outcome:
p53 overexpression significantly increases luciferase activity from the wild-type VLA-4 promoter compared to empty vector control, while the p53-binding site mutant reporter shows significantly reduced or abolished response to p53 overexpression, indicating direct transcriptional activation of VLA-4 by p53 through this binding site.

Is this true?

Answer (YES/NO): NO